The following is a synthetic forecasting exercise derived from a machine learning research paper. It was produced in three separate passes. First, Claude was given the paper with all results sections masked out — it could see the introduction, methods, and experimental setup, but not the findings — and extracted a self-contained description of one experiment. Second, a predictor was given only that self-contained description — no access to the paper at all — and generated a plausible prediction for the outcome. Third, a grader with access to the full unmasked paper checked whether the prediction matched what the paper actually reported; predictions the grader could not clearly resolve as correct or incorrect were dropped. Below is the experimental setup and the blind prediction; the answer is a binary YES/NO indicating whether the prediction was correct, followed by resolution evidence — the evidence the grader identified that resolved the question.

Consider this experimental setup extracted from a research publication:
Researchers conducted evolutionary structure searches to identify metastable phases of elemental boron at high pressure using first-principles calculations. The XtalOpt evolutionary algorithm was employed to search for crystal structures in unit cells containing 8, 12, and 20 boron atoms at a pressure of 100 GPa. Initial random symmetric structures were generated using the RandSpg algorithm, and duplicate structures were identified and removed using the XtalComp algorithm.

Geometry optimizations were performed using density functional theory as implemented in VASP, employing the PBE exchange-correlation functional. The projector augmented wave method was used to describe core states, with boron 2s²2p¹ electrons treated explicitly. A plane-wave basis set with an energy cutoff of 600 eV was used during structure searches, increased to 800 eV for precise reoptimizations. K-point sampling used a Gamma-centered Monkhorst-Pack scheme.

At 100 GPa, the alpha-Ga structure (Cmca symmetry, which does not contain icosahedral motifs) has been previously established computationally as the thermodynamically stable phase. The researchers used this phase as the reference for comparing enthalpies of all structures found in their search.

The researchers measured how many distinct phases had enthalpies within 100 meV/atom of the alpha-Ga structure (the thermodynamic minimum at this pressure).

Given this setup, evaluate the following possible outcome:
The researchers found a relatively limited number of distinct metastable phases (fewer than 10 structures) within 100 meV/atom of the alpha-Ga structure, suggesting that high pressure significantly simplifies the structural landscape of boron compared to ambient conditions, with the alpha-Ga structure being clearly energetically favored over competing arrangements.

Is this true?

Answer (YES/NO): NO